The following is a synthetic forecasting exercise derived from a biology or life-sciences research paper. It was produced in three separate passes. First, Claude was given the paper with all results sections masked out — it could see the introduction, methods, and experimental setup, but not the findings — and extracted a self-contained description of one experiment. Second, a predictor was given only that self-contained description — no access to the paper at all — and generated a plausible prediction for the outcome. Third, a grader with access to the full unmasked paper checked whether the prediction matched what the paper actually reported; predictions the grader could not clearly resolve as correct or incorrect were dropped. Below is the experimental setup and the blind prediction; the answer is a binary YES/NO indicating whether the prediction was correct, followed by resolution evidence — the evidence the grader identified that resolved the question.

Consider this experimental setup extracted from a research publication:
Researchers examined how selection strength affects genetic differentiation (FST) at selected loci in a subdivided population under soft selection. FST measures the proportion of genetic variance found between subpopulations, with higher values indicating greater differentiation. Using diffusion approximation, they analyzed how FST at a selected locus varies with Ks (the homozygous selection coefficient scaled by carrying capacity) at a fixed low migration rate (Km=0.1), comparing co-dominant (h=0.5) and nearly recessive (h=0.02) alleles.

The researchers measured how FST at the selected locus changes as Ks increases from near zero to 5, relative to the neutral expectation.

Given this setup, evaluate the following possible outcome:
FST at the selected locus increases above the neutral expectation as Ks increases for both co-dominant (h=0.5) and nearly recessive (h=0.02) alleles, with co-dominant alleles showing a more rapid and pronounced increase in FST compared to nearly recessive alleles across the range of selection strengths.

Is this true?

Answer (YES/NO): NO